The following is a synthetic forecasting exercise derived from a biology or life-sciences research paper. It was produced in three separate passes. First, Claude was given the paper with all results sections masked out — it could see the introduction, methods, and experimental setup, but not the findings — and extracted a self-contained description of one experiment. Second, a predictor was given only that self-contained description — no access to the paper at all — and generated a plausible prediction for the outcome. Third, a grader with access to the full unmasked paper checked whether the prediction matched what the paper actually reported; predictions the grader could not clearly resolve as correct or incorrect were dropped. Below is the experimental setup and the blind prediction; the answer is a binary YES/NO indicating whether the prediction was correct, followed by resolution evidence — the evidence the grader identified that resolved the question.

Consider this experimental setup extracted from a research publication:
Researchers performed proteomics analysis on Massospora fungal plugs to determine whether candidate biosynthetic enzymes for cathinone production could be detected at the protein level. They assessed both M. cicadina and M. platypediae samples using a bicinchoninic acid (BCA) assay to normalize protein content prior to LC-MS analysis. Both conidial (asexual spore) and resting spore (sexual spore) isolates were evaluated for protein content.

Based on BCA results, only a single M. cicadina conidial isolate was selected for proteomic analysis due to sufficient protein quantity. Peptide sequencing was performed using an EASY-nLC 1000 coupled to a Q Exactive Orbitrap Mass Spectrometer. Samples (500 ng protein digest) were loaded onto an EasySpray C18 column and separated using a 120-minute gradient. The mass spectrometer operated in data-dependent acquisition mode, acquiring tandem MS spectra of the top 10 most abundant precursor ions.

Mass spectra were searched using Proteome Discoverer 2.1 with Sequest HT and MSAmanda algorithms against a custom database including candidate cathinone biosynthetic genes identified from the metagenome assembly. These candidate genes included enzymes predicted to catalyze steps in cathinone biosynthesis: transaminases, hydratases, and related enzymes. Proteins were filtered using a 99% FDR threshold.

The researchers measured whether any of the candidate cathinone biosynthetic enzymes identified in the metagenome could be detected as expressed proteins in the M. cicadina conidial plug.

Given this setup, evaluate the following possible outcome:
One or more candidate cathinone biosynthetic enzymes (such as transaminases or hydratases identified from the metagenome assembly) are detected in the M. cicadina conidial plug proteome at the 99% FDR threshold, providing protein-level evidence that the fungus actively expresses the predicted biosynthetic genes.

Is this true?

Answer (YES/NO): YES